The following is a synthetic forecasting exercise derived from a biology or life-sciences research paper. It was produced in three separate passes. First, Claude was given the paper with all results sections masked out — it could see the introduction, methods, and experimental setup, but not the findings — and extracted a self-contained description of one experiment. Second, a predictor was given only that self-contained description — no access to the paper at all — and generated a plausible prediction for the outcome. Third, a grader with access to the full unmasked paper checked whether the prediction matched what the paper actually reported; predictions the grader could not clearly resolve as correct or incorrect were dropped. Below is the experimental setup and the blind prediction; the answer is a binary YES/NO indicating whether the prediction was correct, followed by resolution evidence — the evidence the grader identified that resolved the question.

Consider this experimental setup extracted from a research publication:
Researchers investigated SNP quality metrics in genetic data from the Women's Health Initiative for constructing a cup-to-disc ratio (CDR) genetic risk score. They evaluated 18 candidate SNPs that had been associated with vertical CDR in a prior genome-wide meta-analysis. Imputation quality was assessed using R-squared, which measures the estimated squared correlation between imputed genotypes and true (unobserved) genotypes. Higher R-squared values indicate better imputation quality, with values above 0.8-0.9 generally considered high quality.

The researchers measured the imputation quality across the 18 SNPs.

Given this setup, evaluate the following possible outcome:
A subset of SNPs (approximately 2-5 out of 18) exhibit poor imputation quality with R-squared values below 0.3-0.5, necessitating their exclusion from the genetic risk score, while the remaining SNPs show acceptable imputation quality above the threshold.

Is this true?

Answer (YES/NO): NO